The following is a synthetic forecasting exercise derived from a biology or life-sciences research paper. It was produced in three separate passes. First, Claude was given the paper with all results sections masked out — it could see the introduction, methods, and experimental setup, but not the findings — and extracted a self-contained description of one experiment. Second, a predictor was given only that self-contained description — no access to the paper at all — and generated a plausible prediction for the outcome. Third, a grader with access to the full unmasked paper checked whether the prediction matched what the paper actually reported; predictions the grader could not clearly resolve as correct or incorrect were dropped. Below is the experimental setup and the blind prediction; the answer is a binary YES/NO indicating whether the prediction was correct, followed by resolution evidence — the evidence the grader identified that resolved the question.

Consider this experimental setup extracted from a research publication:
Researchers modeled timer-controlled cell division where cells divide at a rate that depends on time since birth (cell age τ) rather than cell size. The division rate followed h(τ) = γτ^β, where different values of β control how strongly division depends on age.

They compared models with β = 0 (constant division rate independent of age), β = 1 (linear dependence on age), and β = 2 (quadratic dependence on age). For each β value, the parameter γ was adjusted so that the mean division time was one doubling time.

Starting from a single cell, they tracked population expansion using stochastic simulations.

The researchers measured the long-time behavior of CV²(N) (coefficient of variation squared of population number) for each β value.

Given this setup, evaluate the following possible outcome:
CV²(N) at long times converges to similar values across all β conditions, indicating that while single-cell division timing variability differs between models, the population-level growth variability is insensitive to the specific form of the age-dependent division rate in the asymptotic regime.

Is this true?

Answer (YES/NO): NO